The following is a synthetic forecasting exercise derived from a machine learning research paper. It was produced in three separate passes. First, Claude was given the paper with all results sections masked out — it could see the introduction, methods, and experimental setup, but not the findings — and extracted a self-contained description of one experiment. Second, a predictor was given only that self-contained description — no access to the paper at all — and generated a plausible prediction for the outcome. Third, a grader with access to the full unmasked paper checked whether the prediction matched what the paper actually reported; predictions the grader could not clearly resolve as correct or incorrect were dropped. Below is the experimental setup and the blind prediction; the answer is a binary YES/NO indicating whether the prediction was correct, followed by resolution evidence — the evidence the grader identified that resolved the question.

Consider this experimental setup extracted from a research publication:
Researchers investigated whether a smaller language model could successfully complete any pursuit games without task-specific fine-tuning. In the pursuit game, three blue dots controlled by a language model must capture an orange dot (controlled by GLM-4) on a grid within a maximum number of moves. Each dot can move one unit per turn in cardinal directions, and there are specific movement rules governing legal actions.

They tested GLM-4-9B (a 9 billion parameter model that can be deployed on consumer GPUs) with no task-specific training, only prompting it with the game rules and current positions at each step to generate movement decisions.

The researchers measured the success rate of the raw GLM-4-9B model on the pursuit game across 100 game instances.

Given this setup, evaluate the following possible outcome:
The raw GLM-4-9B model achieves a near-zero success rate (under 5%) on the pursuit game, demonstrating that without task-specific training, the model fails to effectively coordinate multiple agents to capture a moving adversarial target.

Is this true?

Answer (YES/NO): YES